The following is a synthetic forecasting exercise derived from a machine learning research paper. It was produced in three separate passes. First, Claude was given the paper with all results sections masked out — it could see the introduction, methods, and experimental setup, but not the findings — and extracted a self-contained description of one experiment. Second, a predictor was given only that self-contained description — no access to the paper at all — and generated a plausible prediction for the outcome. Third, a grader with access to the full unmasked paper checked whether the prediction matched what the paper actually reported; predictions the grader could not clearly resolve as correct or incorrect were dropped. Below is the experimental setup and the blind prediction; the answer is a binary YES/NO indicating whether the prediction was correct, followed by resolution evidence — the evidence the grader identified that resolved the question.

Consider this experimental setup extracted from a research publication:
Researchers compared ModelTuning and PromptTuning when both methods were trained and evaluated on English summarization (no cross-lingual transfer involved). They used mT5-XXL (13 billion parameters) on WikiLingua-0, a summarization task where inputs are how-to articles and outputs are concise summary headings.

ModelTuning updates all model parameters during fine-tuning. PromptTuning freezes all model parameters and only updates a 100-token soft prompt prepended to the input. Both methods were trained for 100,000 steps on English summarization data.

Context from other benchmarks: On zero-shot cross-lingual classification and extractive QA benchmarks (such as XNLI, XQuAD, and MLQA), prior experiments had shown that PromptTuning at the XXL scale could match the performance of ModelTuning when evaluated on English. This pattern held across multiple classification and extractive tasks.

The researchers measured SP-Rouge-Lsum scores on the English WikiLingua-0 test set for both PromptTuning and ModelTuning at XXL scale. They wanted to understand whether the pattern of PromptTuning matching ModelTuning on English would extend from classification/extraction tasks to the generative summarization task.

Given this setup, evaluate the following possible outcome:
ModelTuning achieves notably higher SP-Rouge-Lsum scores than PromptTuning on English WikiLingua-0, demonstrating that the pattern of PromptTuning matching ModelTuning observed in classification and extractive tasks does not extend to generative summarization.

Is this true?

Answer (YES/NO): YES